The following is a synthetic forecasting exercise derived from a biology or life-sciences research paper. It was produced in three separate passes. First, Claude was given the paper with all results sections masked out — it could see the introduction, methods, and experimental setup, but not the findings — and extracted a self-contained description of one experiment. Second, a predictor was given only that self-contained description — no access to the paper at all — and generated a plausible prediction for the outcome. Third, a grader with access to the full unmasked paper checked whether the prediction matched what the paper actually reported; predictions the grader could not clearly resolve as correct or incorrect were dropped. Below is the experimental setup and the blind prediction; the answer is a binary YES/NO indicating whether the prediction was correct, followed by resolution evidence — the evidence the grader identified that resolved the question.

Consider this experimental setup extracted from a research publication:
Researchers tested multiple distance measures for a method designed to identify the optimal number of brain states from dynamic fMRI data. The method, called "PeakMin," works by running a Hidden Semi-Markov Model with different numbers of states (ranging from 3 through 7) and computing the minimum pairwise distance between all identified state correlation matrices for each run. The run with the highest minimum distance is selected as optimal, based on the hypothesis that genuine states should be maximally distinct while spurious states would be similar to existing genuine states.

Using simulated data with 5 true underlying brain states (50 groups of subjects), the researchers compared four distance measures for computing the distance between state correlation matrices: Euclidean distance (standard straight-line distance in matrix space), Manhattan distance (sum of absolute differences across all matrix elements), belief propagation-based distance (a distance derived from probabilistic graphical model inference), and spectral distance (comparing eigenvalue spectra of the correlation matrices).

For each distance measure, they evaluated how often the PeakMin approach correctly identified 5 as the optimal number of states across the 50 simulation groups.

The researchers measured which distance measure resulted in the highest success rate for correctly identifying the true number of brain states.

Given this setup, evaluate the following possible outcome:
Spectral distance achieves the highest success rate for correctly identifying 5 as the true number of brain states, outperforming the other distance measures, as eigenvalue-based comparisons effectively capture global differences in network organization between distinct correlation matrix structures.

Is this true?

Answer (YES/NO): NO